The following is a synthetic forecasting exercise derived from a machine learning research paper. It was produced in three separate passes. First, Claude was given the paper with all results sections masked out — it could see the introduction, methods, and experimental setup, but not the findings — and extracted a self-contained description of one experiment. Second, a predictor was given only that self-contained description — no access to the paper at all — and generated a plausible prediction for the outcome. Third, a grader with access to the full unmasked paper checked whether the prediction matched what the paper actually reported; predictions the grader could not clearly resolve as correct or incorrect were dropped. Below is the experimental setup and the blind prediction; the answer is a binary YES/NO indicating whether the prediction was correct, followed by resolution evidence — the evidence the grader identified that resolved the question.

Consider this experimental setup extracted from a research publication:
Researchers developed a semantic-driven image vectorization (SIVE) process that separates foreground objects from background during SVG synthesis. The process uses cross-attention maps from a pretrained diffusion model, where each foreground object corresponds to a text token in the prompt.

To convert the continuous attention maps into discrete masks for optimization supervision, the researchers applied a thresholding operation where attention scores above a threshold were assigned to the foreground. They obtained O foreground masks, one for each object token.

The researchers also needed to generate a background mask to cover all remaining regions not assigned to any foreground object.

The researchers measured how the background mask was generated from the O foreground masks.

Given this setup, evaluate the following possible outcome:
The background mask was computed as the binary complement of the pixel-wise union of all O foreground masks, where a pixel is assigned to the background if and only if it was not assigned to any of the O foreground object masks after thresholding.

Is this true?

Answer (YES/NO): YES